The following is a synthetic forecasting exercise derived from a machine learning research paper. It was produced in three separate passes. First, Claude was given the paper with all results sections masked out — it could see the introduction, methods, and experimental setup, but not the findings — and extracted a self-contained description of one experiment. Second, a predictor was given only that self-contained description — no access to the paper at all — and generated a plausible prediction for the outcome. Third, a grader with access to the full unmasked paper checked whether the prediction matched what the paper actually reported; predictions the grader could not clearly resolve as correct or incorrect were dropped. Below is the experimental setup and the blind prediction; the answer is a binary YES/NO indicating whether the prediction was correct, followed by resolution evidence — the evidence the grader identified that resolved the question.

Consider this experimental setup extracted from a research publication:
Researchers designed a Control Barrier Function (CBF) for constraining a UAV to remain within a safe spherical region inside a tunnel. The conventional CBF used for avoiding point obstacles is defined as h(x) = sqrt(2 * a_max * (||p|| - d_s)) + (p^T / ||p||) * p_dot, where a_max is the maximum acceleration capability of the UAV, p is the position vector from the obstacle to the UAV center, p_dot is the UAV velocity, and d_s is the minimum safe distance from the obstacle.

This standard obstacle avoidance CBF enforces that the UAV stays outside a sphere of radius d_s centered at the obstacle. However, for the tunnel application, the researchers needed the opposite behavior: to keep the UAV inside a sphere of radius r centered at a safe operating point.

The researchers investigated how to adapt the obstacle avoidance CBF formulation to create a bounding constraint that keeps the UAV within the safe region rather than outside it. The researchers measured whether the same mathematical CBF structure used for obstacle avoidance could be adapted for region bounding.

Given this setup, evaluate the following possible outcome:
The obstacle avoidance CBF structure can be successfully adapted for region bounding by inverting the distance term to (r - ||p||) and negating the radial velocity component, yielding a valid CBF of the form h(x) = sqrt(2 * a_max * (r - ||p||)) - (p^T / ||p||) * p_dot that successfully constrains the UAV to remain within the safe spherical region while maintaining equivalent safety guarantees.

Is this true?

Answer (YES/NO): NO